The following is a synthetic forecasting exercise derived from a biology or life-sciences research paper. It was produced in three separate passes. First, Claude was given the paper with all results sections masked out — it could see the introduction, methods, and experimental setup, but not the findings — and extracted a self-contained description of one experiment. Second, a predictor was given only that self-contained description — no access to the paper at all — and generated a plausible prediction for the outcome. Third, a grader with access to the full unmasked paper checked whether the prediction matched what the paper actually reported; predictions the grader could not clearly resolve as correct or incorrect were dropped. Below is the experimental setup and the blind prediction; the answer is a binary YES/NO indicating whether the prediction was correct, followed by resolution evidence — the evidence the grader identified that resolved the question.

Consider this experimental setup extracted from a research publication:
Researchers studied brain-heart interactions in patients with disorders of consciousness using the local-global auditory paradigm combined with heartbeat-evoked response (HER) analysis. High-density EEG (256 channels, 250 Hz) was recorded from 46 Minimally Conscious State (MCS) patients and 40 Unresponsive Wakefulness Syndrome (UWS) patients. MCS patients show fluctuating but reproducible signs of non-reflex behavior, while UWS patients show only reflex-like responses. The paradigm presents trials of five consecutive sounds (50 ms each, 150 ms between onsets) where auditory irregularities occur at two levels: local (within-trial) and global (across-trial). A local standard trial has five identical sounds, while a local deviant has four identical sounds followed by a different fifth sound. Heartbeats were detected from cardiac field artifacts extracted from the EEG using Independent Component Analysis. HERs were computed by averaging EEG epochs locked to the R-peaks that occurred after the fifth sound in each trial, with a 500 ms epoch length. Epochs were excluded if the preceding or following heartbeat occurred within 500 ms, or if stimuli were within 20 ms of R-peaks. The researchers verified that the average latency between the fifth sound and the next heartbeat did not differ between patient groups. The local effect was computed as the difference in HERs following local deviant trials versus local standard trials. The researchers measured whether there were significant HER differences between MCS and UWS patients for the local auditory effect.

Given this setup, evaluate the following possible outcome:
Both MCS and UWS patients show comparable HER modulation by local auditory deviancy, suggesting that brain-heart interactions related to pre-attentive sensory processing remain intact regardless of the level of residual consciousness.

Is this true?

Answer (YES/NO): NO